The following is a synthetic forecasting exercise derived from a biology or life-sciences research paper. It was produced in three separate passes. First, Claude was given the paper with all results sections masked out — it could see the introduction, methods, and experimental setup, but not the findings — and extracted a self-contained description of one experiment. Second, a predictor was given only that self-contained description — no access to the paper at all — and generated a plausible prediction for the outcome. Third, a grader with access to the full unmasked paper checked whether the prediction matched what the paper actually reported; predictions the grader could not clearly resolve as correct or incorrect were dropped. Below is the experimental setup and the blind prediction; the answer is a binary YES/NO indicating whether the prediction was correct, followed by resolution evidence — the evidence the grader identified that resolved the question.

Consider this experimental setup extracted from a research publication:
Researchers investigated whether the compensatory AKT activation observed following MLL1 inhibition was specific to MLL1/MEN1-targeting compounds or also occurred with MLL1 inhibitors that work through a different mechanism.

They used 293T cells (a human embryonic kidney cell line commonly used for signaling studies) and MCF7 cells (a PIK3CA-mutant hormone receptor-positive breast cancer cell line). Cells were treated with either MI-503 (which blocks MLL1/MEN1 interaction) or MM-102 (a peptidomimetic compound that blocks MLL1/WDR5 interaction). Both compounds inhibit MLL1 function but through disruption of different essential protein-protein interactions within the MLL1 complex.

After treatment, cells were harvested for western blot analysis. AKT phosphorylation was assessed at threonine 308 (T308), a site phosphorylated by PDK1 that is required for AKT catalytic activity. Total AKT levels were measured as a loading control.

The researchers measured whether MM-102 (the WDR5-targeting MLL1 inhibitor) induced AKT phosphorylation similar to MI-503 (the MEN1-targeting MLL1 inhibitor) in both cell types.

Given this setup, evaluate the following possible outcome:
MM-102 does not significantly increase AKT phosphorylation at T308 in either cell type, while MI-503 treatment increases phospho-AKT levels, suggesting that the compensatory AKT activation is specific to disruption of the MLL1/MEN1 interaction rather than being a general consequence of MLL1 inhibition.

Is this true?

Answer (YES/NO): NO